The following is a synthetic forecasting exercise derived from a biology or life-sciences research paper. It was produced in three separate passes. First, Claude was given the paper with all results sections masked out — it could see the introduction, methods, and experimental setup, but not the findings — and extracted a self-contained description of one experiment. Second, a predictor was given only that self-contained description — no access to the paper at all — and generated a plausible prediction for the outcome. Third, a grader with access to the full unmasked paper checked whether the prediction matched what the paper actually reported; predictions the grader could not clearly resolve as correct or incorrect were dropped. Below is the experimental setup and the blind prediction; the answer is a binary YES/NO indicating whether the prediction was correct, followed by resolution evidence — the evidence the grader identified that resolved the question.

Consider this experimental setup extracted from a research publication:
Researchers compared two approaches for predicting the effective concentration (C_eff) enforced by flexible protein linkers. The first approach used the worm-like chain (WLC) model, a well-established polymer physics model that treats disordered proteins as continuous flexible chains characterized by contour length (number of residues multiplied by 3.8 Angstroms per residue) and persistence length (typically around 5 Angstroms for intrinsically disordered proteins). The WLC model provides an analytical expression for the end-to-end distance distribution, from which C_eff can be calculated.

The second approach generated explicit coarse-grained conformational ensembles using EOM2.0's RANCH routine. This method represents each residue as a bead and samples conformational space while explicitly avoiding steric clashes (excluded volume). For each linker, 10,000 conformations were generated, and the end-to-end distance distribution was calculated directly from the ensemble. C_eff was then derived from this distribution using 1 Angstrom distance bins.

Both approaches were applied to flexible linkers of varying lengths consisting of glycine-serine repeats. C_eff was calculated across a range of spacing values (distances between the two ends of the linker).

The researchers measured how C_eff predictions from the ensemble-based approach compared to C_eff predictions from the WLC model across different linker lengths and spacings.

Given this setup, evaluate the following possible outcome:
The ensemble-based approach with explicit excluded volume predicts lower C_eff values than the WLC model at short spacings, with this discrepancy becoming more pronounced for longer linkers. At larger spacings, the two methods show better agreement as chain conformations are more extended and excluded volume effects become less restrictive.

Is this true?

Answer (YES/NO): YES